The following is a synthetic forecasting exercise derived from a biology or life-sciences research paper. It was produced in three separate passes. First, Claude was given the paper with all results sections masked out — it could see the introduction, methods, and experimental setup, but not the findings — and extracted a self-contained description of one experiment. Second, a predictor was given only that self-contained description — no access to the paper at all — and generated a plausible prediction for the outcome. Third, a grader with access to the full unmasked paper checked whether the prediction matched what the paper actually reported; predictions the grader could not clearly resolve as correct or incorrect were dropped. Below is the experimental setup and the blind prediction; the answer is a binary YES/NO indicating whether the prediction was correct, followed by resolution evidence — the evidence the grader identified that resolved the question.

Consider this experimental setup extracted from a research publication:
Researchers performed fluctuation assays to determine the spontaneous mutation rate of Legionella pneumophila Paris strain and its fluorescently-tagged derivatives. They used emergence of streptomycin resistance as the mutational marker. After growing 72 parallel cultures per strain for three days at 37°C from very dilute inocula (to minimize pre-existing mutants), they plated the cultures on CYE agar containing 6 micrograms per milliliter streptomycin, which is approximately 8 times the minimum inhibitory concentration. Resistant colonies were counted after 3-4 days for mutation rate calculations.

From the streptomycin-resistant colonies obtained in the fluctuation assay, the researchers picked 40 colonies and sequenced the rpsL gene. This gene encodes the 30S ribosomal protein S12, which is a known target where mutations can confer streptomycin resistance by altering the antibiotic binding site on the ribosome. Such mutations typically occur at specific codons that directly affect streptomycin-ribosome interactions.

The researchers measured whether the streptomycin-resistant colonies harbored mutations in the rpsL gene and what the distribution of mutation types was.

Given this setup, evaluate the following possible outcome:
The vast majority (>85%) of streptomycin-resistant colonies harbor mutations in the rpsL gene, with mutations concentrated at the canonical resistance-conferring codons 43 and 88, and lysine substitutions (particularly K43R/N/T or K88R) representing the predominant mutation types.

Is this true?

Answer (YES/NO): NO